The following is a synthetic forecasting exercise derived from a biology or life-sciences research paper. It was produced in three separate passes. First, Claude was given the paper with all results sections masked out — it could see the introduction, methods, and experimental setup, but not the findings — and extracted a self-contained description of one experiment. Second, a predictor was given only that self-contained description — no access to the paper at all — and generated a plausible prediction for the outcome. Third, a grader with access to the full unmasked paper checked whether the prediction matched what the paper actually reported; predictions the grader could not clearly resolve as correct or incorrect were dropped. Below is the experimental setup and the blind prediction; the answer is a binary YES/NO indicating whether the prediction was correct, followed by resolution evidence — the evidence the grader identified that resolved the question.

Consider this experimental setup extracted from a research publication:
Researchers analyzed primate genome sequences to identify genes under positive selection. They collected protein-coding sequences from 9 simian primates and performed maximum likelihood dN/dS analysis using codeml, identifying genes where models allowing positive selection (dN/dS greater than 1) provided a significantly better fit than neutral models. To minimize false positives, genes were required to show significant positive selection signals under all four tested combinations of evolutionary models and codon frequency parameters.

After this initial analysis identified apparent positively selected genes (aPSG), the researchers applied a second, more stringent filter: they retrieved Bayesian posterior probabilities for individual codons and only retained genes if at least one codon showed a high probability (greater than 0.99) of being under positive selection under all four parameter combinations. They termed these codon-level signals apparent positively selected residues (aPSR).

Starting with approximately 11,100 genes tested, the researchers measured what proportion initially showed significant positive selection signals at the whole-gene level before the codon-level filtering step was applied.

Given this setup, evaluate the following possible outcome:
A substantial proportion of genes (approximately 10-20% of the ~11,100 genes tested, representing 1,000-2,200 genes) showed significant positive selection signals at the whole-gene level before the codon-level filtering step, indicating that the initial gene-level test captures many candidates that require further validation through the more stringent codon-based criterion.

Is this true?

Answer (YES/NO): NO